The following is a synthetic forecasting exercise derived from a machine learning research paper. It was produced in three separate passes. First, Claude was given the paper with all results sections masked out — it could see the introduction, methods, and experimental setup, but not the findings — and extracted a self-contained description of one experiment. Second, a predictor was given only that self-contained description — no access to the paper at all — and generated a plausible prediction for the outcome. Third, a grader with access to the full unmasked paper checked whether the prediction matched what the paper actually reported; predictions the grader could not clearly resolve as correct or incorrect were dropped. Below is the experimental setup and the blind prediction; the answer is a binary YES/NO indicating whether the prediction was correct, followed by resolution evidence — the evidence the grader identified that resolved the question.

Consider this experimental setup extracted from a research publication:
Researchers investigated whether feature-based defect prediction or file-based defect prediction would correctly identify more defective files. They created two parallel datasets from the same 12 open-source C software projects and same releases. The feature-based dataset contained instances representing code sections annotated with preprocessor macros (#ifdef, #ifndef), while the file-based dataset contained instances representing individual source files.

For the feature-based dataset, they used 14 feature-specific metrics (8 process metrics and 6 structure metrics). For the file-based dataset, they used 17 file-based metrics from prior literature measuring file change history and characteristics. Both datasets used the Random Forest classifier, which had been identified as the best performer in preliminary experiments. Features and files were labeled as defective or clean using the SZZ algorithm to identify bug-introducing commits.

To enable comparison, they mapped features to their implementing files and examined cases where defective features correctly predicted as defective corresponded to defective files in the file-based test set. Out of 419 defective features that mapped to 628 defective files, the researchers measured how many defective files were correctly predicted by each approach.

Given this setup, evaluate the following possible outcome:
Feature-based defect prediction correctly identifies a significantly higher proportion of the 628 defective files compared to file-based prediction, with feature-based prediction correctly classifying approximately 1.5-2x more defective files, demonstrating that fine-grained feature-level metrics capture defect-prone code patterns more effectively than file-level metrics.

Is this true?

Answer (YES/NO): NO